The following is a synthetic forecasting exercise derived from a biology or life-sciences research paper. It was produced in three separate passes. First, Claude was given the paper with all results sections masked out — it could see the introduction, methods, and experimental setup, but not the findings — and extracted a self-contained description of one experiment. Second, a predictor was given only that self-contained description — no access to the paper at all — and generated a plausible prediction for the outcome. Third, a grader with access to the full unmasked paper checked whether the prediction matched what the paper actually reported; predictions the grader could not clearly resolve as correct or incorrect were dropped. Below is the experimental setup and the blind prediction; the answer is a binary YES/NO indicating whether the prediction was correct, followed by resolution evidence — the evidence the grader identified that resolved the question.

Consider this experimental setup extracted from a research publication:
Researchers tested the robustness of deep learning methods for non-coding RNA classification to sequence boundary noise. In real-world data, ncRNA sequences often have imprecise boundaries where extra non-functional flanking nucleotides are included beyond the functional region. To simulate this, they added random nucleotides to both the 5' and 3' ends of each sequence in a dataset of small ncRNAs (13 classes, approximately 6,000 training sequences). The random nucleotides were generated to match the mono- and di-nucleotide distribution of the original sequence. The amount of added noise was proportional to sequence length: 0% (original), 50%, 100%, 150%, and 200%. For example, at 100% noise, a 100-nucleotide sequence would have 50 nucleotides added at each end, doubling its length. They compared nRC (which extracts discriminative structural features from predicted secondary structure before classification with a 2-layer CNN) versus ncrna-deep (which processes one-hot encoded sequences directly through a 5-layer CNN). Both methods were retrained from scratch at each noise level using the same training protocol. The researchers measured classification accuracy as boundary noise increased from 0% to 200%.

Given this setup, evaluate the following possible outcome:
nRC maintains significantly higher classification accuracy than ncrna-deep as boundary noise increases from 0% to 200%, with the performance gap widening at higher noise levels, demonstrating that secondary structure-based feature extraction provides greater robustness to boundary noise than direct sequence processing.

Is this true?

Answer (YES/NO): NO